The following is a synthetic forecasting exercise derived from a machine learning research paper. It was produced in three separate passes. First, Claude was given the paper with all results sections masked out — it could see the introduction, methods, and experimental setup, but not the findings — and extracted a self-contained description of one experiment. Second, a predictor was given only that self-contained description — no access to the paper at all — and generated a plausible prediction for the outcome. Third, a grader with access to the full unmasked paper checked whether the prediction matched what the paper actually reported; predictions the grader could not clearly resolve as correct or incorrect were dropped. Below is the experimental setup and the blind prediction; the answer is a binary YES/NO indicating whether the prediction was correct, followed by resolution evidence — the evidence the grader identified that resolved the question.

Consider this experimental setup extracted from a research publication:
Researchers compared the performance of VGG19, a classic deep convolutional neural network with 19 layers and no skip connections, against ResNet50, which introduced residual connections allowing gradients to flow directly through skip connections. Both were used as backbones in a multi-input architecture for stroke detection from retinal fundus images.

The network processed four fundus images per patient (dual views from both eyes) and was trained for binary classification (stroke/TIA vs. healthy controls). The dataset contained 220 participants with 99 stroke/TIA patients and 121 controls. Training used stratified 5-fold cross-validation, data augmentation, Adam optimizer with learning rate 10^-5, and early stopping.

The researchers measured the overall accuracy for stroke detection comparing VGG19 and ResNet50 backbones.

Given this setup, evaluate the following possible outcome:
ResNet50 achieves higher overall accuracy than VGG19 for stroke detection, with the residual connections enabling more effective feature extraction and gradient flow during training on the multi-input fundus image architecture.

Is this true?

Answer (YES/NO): YES